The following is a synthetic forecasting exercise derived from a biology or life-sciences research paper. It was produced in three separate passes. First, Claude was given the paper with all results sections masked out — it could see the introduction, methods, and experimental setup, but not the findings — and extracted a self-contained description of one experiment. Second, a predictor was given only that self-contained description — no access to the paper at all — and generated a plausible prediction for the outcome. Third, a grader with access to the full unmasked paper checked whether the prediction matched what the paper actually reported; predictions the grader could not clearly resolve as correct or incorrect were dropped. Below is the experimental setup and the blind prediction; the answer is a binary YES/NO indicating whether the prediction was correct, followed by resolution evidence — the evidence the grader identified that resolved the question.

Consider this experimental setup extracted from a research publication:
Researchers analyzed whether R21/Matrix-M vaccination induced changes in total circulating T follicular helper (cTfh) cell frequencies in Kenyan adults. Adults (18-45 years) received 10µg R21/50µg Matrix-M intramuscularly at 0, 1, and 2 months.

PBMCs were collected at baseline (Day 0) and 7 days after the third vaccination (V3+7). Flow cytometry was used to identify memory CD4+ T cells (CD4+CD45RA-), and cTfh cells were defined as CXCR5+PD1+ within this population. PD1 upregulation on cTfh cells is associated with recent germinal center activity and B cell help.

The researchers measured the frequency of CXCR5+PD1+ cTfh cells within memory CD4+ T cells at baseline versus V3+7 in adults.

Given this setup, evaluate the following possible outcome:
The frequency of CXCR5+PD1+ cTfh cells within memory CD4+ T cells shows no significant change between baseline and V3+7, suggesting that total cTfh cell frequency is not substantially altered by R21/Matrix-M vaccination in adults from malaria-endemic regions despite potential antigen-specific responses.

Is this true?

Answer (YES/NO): NO